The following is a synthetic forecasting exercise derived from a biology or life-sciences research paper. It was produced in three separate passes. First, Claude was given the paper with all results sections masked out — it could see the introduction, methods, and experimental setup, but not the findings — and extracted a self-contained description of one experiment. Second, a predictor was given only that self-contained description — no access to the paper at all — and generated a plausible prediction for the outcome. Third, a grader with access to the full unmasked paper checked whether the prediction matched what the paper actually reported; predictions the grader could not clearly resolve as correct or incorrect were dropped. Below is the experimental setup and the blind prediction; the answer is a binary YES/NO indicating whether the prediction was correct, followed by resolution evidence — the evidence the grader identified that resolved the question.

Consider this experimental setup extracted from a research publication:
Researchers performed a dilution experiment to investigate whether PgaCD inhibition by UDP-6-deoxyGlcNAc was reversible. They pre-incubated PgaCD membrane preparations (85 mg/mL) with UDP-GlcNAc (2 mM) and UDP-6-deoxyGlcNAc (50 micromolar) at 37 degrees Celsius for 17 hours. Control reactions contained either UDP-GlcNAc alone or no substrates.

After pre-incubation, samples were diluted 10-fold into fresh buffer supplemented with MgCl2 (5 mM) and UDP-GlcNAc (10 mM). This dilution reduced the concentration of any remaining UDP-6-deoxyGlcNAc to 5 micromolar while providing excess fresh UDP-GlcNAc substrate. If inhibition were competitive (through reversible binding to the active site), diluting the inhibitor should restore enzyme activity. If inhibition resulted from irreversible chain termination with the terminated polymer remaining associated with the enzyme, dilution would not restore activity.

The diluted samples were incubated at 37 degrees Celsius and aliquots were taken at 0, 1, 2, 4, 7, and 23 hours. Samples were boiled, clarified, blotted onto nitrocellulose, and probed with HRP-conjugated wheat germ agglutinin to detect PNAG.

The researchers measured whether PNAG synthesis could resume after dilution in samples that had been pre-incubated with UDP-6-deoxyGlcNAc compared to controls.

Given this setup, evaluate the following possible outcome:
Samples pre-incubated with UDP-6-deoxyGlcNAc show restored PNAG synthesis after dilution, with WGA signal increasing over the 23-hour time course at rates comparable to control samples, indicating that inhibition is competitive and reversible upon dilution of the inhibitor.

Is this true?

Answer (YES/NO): NO